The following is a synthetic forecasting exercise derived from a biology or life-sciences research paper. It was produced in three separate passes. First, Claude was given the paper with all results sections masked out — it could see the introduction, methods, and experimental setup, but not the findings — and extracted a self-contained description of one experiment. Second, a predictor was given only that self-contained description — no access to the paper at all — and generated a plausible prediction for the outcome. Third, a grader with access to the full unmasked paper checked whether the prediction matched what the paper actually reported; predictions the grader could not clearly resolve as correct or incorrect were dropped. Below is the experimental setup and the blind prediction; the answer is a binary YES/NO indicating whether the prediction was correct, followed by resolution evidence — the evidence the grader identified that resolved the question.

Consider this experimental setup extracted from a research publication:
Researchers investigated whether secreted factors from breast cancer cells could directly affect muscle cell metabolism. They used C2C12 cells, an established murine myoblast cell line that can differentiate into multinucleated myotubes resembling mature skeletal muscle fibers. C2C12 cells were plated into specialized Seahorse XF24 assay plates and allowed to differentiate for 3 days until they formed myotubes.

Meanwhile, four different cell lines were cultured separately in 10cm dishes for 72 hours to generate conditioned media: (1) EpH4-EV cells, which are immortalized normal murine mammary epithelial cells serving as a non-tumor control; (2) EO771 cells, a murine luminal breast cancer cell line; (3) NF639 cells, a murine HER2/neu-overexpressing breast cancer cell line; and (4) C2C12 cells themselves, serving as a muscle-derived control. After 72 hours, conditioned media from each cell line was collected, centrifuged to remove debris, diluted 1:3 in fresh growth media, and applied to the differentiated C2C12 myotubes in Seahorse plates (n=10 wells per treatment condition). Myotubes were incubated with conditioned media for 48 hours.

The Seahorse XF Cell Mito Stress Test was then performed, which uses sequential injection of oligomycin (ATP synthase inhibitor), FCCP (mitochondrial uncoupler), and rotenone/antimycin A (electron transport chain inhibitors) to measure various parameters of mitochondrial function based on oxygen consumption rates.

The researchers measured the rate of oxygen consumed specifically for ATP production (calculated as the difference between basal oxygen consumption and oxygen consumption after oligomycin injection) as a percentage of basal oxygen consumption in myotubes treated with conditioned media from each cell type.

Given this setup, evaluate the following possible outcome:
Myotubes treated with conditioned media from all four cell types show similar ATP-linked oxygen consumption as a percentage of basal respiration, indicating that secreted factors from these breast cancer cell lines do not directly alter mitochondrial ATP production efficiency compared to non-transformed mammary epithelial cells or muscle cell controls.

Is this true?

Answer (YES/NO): NO